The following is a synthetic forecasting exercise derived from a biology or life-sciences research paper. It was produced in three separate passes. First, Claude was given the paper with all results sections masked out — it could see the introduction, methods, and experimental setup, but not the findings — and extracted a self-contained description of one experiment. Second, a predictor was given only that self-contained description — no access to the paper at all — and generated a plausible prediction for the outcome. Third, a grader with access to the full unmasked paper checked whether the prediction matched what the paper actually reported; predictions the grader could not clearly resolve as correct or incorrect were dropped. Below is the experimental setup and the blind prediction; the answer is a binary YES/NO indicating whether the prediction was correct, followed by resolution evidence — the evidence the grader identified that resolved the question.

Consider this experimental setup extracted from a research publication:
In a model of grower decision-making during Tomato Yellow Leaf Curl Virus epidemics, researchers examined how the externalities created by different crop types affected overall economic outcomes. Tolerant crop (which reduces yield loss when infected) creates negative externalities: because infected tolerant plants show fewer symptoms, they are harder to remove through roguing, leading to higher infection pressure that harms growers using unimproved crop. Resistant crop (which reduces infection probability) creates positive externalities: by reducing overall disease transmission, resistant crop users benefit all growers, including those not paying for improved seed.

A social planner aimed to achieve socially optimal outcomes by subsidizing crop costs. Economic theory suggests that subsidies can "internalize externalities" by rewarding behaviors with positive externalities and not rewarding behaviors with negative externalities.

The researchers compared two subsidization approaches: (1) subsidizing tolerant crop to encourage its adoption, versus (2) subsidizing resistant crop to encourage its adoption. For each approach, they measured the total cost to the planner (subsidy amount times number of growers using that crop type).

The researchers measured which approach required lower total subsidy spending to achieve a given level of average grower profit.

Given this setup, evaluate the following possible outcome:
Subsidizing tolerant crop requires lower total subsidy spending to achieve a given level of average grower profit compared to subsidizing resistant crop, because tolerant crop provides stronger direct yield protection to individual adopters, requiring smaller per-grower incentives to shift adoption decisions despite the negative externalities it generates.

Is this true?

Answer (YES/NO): NO